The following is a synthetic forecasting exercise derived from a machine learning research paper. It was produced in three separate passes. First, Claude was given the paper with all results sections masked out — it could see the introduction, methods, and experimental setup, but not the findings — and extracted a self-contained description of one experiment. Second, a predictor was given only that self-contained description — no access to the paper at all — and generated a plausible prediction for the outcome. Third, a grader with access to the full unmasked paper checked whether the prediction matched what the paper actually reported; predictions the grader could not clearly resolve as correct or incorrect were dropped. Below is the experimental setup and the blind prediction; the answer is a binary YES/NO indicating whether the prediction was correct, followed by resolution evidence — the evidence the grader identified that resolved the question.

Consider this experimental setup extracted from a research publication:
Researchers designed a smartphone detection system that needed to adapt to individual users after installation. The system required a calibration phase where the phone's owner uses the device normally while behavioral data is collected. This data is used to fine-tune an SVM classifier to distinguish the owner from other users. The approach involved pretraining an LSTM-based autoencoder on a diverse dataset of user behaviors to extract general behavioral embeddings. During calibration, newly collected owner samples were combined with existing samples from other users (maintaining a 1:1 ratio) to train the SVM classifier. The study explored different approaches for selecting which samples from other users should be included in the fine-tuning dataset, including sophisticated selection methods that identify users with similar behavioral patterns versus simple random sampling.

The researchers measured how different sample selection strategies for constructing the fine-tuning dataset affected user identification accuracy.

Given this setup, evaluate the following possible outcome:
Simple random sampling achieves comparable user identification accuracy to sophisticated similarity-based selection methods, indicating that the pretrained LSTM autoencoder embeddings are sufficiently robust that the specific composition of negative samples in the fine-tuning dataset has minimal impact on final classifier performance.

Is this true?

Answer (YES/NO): NO